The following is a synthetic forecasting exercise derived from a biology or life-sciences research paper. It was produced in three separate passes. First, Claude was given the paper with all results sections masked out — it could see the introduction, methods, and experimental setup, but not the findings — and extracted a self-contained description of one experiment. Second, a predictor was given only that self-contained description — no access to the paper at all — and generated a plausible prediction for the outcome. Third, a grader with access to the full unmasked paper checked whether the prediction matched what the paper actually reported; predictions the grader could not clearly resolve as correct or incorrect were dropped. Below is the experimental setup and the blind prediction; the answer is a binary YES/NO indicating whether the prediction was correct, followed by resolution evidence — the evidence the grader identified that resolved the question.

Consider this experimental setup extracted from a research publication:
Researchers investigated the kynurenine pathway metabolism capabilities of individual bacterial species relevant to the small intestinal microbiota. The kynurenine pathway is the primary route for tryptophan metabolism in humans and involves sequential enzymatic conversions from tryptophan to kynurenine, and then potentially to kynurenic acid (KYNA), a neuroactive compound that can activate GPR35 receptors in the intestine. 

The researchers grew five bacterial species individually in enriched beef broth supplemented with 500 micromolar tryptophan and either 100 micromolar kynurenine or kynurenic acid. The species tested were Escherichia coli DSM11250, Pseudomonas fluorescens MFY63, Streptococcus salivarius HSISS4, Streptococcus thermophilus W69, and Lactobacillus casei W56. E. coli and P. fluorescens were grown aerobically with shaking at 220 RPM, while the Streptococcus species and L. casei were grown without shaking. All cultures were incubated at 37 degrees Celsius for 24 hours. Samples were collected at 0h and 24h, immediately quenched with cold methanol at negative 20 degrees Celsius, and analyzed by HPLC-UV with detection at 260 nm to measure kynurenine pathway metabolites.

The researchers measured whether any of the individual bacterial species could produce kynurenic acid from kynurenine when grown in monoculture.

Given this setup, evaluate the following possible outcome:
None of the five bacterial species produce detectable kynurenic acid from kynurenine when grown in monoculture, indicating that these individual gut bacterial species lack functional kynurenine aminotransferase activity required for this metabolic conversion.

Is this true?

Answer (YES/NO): NO